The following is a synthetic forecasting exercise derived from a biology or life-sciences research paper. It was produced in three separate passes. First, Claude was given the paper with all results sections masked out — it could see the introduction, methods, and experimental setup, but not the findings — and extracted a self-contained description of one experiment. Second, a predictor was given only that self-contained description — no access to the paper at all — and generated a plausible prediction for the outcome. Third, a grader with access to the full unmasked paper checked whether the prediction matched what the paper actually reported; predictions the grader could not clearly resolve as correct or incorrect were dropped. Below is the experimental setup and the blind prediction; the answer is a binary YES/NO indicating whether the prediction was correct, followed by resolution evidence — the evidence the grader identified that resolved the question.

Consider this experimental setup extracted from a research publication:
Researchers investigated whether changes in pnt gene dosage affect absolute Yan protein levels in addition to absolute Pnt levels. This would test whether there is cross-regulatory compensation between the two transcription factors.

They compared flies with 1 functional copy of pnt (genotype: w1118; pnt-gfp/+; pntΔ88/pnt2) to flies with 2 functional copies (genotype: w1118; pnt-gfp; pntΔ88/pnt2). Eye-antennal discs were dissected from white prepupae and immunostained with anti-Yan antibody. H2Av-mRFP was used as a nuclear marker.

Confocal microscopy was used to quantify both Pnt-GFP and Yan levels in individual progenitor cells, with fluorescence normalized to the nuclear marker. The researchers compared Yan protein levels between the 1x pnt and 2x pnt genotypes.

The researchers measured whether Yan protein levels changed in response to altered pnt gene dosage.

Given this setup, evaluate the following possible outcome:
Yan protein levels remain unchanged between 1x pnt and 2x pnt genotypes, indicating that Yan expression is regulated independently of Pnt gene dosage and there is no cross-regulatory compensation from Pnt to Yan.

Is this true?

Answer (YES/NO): NO